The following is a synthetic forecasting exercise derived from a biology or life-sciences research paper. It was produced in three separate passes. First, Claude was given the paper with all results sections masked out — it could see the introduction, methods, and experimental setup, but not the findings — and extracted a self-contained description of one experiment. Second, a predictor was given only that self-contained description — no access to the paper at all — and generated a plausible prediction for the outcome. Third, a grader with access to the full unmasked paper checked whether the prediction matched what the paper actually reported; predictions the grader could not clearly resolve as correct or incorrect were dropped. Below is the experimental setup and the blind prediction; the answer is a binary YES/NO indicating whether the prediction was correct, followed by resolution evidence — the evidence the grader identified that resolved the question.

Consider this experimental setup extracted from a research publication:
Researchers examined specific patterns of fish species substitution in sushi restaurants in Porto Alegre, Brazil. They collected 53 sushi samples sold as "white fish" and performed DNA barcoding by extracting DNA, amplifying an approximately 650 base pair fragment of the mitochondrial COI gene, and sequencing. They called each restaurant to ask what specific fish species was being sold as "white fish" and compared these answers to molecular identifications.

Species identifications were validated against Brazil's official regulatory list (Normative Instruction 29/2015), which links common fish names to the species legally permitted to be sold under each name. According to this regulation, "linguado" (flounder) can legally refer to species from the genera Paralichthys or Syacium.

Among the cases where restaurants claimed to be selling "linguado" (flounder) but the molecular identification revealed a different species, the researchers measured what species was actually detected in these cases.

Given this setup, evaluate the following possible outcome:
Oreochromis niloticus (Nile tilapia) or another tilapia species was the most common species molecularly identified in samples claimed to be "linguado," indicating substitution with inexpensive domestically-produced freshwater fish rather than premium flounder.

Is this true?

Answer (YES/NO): NO